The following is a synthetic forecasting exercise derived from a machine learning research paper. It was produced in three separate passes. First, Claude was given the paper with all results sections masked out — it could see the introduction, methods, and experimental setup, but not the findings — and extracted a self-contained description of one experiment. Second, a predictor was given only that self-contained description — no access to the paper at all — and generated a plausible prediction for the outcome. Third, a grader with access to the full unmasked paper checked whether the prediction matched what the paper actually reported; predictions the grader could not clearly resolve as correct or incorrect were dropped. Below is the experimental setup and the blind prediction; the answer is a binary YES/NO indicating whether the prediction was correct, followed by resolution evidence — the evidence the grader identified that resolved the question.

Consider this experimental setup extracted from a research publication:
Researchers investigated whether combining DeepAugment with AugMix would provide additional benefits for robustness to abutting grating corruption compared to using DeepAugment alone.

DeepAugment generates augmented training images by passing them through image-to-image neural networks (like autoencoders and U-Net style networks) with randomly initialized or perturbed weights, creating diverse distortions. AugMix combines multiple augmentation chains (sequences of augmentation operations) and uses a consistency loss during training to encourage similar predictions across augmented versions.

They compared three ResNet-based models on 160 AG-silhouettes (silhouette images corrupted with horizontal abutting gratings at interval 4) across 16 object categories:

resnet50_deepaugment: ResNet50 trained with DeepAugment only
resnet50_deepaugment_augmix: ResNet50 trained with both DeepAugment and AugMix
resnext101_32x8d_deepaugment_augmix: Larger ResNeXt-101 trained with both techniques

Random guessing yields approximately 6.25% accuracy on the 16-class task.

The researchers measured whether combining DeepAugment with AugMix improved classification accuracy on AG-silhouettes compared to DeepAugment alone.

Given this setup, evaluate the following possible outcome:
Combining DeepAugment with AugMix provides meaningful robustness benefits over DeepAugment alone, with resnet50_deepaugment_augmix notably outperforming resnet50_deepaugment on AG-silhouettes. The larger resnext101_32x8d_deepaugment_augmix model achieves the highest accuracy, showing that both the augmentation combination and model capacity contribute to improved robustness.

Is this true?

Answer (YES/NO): NO